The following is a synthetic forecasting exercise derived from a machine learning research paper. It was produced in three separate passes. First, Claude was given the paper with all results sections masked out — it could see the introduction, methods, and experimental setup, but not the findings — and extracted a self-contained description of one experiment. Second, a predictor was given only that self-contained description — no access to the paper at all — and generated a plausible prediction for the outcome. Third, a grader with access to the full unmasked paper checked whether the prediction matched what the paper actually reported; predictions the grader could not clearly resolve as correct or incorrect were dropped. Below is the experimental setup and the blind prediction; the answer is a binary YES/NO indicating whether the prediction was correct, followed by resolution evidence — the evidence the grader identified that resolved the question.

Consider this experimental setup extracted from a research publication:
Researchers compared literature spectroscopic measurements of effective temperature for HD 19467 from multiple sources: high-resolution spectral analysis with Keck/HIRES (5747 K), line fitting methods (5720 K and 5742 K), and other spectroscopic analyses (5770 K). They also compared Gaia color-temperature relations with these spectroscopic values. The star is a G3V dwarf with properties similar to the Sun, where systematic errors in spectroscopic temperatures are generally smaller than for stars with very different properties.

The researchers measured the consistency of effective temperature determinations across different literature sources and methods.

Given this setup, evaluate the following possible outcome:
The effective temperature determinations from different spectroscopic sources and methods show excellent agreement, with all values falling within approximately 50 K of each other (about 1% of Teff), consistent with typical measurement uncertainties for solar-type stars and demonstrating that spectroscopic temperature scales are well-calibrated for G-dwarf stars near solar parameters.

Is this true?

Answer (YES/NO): YES